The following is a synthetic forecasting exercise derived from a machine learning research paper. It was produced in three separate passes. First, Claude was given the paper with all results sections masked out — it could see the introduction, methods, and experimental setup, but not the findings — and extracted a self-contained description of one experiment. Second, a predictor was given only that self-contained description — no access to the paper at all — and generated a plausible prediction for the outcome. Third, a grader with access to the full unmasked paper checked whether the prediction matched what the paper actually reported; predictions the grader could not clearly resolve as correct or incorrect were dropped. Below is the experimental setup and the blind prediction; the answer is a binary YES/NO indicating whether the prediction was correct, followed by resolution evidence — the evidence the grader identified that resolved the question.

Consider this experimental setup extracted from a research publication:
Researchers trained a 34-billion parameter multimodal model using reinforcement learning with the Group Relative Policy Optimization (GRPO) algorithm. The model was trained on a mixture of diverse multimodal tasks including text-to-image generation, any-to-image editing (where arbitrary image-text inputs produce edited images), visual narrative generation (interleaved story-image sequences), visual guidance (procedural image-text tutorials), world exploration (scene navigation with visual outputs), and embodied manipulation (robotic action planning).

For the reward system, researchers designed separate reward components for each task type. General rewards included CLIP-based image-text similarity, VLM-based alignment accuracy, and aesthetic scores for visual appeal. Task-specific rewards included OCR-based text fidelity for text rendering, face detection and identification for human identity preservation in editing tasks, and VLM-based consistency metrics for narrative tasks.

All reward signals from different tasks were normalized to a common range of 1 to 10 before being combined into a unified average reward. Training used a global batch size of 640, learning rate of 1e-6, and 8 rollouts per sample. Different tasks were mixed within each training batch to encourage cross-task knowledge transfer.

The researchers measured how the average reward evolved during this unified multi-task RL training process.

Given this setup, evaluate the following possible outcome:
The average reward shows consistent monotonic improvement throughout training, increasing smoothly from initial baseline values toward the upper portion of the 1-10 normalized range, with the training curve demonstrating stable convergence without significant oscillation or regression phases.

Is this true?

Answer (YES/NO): YES